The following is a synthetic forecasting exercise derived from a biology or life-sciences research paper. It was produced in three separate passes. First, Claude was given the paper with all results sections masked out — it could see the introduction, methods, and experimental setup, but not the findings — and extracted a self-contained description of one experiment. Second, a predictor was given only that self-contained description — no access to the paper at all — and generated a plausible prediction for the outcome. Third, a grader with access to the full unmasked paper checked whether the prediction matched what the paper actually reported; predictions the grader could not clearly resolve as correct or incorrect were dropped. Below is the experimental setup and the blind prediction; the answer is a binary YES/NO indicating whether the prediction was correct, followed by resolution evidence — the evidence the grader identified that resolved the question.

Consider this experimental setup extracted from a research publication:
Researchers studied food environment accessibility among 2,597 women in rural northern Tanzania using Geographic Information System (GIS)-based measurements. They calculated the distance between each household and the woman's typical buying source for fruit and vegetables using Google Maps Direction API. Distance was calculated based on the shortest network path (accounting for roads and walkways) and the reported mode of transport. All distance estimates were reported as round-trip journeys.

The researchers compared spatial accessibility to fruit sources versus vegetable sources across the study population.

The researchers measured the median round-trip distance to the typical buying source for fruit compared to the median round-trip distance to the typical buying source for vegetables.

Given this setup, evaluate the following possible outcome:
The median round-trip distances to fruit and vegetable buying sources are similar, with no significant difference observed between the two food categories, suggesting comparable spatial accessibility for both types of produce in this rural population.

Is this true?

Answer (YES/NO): NO